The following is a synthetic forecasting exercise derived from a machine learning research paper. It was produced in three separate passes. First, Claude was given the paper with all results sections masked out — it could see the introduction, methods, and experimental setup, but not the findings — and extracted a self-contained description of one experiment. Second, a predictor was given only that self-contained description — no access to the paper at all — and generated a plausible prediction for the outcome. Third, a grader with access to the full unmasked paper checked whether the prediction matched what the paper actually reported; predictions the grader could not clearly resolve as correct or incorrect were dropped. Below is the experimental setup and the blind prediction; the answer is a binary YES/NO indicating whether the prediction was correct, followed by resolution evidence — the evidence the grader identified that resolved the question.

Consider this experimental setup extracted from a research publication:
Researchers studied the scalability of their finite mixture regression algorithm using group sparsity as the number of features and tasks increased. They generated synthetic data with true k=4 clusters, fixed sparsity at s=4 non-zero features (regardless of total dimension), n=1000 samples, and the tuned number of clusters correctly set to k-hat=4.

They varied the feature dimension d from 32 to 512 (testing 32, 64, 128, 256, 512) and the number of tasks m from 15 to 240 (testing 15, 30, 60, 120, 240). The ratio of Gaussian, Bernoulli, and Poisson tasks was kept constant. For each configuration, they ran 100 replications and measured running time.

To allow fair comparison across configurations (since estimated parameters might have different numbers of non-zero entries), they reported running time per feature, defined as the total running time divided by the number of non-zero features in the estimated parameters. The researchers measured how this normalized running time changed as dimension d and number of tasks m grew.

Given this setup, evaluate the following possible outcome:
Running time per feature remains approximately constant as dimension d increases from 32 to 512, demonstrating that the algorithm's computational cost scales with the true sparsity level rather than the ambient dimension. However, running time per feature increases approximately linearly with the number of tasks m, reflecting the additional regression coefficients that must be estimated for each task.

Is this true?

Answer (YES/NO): NO